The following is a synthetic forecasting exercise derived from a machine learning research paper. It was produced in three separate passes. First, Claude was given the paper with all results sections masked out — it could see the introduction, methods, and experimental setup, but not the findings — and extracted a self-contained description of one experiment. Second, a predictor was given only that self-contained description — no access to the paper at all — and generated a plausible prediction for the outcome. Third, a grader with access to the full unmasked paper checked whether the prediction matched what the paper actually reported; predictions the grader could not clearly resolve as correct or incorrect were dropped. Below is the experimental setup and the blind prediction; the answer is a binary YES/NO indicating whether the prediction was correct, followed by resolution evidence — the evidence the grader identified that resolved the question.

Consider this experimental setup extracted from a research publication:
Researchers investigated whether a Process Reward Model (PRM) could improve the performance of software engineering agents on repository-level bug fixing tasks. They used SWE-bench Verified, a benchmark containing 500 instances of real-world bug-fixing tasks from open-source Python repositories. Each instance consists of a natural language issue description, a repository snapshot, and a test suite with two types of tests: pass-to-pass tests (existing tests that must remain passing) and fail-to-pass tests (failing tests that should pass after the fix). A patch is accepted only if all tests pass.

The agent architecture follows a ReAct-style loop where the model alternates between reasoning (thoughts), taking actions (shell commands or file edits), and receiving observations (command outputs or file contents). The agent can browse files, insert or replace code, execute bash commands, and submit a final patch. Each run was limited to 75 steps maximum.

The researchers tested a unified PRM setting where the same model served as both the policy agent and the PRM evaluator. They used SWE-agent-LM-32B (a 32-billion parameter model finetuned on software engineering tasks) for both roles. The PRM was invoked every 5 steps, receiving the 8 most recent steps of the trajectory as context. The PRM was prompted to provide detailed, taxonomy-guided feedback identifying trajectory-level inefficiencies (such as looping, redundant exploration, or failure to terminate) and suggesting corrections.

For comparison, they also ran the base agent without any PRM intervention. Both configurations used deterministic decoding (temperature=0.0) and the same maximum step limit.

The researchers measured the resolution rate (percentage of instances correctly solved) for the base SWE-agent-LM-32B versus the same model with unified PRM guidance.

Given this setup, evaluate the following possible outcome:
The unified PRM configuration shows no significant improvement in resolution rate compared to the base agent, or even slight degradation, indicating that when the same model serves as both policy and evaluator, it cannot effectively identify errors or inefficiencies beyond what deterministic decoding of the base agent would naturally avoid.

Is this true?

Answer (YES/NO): YES